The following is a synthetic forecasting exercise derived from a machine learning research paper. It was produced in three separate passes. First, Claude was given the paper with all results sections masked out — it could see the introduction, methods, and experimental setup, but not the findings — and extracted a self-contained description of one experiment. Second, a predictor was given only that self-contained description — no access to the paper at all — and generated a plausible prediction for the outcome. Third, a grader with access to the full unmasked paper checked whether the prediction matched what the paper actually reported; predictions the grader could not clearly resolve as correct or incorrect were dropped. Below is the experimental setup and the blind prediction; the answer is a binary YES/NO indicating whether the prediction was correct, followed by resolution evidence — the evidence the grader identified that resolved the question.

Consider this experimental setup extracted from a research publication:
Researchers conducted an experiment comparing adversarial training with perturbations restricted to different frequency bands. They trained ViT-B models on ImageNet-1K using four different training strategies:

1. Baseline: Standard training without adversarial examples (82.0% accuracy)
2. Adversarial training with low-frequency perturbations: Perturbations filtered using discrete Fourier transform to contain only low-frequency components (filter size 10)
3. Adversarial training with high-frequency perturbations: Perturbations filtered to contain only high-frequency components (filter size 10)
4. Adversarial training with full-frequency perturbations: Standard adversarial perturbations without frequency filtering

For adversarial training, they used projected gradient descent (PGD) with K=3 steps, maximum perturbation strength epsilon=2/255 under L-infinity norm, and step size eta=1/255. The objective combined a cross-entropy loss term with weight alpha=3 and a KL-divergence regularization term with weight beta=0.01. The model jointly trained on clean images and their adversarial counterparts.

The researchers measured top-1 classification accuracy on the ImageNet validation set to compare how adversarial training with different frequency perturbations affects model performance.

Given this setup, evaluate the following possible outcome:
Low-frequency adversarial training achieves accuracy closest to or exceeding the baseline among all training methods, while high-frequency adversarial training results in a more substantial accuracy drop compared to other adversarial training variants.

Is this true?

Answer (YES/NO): NO